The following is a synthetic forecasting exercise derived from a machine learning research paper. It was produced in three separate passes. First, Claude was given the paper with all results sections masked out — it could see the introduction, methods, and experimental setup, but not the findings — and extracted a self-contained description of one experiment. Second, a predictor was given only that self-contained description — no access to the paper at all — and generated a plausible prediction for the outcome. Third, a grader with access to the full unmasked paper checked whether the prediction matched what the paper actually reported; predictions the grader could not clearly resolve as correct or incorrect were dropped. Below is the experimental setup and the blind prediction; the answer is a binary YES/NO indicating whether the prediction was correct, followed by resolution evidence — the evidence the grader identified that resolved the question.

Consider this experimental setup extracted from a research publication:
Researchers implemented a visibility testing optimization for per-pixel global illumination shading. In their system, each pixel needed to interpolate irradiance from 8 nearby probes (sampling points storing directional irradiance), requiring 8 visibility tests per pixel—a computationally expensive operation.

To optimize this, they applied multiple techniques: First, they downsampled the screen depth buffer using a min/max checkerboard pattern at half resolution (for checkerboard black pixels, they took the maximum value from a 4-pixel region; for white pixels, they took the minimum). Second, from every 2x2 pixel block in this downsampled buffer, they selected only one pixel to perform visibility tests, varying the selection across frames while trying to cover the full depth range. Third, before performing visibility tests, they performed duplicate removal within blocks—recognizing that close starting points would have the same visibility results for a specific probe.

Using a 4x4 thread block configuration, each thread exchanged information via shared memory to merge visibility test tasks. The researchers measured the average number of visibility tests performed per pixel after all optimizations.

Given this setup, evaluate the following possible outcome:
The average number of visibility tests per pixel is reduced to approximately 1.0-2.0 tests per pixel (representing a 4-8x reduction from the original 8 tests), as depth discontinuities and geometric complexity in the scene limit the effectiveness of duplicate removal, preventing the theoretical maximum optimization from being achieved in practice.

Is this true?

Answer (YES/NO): NO